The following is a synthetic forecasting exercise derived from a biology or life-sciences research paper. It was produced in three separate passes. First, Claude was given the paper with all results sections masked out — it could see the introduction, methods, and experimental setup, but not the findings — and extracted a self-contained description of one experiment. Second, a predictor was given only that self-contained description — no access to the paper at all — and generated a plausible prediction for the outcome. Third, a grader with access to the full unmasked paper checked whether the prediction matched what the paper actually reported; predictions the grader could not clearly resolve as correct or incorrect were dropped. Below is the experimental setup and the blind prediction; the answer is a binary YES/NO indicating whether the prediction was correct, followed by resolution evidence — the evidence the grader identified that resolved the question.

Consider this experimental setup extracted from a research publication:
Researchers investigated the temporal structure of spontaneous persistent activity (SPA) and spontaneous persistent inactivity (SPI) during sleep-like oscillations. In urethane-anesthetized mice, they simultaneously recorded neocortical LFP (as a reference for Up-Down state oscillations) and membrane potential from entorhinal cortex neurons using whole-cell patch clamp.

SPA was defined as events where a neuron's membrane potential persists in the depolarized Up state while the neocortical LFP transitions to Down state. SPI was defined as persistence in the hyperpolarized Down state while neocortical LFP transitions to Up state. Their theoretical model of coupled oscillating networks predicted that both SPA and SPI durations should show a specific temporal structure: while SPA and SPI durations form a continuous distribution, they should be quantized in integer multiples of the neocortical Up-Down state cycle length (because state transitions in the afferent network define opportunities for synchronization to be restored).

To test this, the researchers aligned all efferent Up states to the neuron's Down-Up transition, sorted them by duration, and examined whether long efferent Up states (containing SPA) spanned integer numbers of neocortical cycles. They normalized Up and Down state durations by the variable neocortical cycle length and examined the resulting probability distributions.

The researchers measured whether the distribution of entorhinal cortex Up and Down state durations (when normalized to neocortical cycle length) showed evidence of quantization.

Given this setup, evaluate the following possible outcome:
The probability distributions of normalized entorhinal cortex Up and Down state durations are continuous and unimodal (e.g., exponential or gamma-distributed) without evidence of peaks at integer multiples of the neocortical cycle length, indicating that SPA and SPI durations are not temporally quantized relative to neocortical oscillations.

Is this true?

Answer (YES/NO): NO